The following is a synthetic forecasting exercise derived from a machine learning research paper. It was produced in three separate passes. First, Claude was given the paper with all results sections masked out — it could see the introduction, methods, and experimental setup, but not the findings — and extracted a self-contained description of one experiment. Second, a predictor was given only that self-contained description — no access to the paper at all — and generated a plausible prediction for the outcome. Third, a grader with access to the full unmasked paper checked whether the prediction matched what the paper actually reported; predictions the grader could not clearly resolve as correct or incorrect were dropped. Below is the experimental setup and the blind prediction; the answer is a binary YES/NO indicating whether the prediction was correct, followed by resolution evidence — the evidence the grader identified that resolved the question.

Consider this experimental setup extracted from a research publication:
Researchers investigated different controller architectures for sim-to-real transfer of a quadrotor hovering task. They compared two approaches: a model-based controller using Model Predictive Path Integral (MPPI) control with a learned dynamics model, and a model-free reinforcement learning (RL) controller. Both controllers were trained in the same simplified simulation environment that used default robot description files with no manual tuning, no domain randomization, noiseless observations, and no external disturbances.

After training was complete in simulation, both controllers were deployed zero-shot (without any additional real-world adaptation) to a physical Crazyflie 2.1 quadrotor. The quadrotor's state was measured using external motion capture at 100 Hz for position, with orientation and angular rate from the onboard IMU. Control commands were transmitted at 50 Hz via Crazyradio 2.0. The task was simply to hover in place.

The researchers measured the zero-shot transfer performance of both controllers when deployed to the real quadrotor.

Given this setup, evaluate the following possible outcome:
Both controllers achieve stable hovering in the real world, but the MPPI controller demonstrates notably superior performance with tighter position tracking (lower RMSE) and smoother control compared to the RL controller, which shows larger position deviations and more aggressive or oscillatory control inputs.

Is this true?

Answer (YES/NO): NO